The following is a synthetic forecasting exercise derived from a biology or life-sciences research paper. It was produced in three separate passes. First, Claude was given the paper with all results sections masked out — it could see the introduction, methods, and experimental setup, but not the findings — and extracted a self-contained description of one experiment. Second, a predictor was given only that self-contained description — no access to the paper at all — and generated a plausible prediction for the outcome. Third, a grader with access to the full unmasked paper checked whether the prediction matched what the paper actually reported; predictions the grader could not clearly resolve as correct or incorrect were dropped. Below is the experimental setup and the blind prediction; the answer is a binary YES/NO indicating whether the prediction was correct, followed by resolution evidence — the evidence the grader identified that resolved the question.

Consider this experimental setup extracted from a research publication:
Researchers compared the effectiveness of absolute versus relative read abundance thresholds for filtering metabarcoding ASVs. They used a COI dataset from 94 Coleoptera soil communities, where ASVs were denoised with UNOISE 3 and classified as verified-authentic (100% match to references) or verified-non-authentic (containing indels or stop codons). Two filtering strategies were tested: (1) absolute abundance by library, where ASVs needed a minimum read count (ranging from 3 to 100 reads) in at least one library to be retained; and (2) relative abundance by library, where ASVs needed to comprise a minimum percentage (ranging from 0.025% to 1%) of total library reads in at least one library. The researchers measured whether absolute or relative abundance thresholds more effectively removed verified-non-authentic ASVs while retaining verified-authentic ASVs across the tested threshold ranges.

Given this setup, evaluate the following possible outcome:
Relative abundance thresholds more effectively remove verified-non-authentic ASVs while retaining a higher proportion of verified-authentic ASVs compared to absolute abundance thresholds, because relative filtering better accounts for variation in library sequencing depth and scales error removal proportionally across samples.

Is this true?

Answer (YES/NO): NO